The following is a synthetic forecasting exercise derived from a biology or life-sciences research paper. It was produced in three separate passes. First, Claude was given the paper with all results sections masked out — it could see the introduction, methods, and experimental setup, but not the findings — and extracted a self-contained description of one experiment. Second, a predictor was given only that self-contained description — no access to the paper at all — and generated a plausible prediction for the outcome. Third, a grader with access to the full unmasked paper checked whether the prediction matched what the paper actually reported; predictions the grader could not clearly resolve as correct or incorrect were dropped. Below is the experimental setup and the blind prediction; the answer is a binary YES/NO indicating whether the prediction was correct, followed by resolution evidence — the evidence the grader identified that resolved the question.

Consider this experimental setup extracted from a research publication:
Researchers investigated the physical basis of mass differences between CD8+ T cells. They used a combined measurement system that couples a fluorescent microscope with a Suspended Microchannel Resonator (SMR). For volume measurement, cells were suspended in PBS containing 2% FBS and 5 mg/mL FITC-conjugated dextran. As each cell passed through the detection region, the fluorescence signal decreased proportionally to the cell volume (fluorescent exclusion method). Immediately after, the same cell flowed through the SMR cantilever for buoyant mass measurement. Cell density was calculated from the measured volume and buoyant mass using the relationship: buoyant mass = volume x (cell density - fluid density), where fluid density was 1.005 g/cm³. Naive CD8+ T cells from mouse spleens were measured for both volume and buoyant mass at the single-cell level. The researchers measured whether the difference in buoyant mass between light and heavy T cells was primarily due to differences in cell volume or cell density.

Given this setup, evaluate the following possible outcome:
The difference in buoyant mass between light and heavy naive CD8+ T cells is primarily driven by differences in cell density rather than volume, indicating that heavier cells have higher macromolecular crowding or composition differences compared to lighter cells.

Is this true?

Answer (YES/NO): NO